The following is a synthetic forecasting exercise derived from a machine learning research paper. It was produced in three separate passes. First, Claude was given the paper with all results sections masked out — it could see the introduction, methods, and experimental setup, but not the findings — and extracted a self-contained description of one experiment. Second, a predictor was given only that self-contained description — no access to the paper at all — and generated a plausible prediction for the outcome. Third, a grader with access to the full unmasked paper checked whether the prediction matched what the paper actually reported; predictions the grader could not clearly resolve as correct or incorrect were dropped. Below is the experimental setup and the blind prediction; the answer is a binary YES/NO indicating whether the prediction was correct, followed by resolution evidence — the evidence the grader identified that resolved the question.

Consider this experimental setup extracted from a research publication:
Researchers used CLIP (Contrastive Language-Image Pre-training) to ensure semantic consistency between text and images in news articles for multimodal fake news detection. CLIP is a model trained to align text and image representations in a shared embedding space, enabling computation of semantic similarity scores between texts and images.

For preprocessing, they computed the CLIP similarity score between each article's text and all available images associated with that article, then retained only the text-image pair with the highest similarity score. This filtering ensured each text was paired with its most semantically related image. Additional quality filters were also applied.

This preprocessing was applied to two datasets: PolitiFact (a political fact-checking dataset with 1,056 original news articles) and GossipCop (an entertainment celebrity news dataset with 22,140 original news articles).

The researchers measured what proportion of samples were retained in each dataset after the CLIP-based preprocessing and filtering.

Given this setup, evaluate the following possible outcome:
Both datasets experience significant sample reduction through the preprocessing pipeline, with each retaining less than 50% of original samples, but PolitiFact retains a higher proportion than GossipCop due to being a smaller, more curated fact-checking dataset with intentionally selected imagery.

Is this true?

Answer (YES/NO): NO